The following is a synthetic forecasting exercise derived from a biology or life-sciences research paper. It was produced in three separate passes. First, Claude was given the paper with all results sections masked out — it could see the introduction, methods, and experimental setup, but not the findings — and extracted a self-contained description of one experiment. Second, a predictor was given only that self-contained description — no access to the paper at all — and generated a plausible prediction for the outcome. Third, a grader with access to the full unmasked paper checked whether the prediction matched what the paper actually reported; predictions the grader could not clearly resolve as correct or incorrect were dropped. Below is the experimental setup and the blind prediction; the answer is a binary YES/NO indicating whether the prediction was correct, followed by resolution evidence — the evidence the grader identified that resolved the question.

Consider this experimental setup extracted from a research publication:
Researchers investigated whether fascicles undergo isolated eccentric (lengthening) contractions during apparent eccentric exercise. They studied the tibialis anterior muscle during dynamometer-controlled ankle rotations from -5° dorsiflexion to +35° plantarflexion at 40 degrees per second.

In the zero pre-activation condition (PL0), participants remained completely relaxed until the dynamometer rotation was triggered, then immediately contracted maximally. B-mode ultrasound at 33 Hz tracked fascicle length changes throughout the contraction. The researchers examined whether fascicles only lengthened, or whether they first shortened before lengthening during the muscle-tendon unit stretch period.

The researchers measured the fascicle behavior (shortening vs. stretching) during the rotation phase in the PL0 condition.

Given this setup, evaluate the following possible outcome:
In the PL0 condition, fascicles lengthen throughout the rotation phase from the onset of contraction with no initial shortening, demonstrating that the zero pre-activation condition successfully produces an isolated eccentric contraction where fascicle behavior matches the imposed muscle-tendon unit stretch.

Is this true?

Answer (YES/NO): NO